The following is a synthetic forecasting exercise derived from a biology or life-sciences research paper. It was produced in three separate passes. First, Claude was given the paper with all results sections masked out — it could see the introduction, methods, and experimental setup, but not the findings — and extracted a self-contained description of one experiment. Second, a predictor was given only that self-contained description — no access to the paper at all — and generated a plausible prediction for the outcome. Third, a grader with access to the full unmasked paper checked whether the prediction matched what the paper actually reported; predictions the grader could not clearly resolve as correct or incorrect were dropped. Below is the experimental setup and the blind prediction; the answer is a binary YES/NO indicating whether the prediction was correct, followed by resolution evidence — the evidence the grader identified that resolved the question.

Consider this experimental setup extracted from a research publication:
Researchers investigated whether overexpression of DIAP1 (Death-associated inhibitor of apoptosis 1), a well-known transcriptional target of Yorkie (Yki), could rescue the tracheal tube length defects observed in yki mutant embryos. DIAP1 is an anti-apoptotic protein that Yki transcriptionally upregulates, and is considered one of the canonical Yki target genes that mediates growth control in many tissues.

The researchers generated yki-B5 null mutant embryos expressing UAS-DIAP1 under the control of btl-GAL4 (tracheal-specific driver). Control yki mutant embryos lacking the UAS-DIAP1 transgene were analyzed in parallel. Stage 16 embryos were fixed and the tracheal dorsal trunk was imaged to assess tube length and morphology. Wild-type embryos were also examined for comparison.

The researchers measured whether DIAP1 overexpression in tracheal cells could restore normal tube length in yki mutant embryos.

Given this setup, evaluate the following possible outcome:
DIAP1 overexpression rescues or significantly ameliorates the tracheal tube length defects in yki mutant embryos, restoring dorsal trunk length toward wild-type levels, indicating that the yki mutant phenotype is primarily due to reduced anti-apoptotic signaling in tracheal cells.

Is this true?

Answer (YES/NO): NO